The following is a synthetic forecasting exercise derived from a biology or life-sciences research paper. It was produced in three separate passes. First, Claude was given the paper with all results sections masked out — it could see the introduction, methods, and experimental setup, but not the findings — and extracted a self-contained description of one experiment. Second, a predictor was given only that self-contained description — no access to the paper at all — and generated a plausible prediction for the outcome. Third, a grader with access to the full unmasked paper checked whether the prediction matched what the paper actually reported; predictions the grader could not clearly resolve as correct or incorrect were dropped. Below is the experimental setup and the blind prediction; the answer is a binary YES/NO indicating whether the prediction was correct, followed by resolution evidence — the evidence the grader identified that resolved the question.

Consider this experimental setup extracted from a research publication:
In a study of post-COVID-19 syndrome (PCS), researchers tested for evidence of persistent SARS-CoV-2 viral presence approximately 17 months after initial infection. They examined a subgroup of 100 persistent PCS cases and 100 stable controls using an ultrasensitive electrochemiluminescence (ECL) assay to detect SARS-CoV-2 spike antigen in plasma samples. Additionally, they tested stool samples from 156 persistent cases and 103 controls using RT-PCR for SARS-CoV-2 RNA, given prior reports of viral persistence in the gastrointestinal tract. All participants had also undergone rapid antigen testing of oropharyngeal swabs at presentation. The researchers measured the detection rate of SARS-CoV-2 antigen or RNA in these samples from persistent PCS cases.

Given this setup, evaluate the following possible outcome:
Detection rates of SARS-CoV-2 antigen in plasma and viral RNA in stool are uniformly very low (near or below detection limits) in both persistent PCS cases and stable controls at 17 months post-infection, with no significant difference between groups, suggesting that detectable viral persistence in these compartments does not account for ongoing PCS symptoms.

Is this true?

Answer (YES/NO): YES